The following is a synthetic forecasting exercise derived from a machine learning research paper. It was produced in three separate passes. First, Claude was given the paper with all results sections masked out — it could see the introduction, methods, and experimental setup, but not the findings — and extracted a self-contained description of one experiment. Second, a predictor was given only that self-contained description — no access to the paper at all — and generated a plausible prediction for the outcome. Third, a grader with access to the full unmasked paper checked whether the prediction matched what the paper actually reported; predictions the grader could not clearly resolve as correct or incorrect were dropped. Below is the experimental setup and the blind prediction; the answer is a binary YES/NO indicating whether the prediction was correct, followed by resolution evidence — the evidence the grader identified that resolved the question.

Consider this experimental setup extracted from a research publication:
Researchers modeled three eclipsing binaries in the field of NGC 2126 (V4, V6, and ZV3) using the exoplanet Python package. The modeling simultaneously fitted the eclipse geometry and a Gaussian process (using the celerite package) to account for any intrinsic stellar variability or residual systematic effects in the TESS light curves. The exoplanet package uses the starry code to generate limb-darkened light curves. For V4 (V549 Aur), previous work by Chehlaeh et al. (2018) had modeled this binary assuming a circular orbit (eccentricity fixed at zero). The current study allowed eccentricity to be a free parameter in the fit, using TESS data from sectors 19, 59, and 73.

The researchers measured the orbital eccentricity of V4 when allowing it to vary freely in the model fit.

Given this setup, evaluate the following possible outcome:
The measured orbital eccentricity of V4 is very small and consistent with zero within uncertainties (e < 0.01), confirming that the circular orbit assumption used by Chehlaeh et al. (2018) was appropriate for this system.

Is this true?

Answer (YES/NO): NO